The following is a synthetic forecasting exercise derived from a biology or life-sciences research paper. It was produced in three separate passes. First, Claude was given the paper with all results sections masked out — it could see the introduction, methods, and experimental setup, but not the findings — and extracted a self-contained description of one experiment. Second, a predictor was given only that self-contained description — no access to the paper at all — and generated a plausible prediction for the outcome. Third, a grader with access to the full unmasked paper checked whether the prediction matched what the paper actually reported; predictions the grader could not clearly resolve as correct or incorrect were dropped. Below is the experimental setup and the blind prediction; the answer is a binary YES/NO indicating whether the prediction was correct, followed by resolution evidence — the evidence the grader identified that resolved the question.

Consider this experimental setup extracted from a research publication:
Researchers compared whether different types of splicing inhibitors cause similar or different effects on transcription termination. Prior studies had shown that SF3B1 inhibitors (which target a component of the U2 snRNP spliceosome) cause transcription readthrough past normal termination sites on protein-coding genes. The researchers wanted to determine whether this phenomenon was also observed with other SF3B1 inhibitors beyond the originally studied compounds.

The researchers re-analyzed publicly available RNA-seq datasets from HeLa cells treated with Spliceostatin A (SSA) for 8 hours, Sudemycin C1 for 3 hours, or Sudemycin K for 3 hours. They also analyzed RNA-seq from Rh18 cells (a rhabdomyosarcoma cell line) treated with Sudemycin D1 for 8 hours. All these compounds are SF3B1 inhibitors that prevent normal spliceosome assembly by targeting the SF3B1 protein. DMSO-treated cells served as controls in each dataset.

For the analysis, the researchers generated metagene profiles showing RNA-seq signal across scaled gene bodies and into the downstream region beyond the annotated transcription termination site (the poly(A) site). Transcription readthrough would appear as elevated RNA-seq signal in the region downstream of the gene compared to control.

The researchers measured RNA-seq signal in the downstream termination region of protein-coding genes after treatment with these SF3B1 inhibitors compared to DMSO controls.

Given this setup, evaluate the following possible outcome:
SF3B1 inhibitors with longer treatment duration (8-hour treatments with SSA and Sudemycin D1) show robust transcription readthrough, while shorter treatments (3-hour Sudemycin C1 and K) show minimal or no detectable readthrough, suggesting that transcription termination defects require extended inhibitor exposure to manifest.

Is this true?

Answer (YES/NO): NO